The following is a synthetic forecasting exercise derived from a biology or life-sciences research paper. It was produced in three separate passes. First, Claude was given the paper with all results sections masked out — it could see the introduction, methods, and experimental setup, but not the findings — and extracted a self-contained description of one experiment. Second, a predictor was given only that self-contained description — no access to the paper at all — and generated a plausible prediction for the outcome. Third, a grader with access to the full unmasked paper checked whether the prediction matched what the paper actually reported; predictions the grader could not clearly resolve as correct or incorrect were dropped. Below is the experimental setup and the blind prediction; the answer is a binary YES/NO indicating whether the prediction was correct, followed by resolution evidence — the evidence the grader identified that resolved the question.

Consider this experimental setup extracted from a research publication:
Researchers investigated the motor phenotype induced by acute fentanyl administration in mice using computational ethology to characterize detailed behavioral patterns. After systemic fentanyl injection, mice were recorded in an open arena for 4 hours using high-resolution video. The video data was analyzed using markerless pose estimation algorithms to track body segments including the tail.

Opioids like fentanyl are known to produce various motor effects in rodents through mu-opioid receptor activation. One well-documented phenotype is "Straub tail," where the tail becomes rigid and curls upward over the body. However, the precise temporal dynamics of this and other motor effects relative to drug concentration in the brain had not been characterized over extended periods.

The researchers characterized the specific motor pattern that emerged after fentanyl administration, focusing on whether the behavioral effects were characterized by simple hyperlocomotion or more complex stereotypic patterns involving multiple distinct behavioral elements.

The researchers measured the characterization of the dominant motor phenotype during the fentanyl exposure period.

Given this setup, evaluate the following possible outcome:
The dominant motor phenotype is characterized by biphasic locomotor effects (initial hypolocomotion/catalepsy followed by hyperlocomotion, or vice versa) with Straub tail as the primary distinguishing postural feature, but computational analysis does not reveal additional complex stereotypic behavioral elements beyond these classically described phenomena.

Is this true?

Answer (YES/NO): NO